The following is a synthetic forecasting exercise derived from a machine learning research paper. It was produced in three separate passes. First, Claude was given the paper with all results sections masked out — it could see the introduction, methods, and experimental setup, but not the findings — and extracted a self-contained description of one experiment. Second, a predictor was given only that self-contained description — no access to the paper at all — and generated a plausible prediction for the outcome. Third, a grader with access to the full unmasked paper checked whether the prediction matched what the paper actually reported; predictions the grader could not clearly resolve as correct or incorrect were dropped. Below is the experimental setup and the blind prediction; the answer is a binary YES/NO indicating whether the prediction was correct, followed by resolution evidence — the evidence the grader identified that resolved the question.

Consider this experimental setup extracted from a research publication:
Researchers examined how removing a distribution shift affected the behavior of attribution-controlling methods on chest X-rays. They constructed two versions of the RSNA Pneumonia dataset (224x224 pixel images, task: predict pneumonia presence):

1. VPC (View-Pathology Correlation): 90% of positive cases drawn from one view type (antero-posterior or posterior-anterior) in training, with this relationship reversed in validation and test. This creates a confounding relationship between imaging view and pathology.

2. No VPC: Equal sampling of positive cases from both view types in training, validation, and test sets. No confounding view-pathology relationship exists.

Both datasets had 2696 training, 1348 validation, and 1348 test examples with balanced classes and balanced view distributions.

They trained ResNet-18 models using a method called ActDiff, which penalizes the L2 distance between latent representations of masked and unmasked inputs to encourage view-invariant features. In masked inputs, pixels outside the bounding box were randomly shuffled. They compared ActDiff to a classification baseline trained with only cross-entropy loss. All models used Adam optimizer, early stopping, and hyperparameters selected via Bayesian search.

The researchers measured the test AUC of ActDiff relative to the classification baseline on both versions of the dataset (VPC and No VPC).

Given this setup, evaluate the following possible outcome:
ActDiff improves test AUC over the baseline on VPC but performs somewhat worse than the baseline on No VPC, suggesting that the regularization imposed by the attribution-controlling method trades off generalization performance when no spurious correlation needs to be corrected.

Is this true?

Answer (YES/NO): YES